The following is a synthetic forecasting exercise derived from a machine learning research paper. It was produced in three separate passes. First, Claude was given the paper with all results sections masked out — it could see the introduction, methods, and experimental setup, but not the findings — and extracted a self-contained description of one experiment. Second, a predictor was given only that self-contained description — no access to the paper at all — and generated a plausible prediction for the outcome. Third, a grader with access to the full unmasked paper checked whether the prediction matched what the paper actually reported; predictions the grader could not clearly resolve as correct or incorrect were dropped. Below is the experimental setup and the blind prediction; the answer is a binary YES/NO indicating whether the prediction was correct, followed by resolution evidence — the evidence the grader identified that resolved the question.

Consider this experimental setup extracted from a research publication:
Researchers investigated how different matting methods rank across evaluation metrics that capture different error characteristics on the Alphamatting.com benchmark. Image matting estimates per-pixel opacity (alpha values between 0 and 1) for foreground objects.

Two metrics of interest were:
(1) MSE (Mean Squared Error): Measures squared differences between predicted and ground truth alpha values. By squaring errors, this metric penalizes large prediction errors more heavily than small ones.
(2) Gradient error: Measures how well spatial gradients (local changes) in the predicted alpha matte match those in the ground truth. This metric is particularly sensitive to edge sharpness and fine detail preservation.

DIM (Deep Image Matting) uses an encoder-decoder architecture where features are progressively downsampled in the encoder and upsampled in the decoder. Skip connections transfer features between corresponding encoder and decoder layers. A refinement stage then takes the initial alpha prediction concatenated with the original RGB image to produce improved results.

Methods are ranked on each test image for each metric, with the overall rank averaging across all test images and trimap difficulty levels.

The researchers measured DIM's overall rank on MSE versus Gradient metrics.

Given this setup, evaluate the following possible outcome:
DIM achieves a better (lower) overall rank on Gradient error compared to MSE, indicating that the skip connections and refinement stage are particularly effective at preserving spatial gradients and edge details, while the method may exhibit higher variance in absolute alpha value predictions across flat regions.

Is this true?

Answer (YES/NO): NO